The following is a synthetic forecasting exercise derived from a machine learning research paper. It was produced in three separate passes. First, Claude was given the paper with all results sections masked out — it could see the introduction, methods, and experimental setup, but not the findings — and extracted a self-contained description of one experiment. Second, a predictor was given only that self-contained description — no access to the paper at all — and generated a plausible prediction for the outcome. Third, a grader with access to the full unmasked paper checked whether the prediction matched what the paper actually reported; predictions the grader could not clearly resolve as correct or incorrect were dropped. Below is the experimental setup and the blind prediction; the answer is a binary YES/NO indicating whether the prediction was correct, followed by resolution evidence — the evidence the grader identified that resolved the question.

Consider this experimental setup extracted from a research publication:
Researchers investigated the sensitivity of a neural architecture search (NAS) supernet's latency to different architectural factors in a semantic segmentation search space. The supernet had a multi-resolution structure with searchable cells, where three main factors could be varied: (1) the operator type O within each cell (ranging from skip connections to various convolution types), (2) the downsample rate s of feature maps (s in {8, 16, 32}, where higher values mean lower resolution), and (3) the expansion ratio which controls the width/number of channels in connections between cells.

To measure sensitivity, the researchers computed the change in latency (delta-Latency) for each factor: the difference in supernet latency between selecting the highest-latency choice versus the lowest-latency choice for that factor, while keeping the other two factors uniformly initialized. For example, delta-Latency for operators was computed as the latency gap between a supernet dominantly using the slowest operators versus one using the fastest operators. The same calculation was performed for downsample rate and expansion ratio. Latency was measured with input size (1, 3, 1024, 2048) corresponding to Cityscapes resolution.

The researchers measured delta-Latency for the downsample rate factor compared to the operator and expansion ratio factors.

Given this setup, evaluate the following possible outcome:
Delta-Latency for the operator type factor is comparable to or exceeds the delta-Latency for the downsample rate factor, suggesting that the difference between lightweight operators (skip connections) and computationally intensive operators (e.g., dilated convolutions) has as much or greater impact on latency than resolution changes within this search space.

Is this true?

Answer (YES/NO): YES